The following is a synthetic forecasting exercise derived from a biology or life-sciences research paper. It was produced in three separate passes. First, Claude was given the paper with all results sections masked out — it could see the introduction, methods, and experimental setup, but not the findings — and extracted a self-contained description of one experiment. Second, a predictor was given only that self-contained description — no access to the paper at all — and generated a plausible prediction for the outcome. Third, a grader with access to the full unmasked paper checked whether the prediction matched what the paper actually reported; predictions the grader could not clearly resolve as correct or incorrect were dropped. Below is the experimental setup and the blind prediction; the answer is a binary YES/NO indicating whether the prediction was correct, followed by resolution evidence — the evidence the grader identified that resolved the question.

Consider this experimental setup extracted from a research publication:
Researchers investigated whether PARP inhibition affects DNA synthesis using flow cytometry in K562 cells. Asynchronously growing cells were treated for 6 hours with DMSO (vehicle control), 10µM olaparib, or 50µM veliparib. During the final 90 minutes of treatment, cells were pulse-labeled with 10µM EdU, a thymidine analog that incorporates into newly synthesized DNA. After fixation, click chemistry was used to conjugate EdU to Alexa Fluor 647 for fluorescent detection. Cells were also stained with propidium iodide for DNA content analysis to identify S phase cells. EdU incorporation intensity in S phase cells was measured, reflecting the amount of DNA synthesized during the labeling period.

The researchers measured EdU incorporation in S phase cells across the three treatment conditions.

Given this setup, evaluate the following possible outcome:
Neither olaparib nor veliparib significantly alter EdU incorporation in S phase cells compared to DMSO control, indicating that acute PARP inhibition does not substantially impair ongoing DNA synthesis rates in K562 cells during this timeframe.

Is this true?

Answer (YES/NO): NO